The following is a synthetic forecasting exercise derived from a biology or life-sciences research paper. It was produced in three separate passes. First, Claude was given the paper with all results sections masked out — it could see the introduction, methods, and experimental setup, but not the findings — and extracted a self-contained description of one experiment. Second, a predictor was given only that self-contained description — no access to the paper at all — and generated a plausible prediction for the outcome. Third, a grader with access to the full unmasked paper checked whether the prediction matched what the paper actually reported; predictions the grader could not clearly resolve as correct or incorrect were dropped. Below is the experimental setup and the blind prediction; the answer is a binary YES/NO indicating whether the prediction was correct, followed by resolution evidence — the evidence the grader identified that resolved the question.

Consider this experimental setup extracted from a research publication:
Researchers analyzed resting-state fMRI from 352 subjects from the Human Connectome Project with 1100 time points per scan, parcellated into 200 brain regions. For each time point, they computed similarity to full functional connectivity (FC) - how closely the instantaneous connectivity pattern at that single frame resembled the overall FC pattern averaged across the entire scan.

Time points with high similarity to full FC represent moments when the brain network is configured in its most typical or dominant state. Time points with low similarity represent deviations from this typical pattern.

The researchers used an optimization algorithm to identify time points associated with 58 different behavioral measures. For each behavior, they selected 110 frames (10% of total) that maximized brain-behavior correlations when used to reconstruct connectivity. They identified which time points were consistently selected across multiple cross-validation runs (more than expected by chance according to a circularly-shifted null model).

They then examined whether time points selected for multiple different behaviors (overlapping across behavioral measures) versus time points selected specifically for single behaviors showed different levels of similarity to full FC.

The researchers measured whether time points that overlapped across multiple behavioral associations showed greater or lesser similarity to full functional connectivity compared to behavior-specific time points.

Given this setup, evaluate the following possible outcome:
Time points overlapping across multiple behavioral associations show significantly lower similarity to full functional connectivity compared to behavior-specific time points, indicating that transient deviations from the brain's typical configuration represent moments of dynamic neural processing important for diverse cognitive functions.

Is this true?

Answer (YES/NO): NO